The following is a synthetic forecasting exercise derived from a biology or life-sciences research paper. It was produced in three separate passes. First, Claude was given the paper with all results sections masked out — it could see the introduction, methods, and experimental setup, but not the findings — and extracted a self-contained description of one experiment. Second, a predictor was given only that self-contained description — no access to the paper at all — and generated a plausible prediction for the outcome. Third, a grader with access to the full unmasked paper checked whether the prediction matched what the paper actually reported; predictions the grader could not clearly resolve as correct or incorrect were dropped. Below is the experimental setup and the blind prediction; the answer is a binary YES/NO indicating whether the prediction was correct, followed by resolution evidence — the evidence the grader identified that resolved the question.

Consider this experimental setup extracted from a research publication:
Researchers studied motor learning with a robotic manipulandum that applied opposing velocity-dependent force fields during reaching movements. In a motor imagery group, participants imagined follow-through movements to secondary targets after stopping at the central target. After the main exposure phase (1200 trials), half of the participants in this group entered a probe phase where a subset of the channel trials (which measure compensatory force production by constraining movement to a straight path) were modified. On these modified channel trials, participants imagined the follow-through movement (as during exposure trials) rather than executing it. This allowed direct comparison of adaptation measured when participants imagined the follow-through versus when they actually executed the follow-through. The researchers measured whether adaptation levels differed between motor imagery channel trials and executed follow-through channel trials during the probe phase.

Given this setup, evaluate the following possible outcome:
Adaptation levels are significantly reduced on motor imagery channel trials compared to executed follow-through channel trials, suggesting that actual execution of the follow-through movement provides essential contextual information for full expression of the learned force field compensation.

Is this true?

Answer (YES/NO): NO